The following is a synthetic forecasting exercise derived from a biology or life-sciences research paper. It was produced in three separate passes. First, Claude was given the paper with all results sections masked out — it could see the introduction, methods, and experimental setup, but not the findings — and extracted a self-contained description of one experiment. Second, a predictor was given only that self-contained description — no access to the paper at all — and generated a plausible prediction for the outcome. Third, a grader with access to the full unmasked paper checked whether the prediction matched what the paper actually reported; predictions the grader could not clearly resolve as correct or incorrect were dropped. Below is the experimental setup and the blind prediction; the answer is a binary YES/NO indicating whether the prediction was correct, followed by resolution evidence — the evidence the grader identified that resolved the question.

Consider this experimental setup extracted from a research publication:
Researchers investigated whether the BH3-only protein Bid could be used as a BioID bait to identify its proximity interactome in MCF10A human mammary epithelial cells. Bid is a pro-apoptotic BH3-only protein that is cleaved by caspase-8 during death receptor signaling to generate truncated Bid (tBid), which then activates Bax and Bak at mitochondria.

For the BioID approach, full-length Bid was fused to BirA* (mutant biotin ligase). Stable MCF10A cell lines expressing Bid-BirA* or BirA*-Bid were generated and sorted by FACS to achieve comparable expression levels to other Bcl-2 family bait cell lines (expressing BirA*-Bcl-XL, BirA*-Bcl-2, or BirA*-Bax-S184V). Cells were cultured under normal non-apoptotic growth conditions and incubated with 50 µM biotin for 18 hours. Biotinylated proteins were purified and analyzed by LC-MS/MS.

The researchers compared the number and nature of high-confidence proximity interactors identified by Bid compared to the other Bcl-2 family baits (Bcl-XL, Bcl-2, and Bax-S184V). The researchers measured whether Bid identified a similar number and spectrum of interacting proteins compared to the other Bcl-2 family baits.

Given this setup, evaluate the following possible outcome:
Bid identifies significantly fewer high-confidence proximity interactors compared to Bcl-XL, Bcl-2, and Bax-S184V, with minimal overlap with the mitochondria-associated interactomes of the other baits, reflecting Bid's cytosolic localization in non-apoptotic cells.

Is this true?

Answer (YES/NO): NO